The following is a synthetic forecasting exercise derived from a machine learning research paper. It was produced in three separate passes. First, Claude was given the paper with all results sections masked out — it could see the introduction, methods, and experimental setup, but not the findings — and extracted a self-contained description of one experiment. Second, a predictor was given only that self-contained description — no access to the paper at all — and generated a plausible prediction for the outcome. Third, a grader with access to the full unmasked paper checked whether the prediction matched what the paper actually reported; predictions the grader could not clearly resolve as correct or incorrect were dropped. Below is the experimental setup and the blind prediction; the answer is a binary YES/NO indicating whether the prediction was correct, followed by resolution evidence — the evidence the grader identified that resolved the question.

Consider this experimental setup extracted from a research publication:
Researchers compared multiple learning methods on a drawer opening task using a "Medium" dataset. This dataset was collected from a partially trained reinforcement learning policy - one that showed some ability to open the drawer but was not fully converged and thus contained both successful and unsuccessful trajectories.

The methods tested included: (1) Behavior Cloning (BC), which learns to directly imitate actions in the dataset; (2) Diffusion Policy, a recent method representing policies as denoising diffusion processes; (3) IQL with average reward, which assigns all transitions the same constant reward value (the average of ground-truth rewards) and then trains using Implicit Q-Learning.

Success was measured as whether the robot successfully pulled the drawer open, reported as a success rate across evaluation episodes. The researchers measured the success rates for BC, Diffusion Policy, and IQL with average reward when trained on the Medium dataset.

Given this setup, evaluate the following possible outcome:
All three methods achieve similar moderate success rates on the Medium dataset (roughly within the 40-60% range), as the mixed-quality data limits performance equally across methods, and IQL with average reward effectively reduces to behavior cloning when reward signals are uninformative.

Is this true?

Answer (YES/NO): NO